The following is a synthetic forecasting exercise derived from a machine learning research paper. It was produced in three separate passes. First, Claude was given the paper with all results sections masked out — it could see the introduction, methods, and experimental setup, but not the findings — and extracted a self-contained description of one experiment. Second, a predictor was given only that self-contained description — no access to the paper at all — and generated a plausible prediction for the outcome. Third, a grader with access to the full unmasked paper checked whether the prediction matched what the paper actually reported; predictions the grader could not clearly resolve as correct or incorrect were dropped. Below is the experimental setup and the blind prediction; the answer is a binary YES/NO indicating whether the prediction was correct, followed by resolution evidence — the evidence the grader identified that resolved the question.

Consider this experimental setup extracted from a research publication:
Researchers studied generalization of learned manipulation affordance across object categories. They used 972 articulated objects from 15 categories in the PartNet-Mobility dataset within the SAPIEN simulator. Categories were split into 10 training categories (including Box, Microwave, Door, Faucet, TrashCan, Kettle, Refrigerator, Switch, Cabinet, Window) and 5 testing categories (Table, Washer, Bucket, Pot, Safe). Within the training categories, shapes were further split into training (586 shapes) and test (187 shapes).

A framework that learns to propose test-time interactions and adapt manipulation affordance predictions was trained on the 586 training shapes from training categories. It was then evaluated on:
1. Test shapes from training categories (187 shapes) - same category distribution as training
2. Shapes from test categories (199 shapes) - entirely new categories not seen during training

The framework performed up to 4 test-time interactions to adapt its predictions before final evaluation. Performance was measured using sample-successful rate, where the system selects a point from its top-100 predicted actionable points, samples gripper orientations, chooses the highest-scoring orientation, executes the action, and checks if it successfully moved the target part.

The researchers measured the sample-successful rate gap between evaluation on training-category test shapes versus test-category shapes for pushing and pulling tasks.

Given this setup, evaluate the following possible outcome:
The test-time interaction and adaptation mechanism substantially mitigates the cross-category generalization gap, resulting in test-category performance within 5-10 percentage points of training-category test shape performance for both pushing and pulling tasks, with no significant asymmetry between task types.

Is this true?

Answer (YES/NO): NO